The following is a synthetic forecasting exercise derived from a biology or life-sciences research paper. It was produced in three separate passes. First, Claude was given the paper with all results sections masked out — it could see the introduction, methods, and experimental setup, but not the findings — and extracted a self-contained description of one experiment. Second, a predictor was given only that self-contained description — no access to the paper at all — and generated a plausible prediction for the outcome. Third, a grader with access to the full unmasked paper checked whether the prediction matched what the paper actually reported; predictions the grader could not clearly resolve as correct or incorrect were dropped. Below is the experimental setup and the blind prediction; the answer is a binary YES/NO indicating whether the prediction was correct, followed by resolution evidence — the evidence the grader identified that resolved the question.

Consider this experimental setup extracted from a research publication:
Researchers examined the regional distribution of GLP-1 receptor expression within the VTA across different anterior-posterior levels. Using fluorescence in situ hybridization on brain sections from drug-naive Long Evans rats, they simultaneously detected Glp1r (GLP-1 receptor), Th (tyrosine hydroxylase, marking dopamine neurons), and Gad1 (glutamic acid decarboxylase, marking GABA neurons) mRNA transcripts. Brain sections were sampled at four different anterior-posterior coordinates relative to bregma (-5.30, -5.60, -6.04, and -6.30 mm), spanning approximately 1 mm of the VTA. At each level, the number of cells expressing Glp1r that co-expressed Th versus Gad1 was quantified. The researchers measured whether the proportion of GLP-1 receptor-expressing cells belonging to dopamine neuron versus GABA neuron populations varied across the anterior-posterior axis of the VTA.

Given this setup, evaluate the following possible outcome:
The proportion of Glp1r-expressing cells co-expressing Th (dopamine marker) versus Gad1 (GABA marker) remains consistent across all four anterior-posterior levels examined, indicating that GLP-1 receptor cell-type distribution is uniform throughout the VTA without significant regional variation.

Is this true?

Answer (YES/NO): NO